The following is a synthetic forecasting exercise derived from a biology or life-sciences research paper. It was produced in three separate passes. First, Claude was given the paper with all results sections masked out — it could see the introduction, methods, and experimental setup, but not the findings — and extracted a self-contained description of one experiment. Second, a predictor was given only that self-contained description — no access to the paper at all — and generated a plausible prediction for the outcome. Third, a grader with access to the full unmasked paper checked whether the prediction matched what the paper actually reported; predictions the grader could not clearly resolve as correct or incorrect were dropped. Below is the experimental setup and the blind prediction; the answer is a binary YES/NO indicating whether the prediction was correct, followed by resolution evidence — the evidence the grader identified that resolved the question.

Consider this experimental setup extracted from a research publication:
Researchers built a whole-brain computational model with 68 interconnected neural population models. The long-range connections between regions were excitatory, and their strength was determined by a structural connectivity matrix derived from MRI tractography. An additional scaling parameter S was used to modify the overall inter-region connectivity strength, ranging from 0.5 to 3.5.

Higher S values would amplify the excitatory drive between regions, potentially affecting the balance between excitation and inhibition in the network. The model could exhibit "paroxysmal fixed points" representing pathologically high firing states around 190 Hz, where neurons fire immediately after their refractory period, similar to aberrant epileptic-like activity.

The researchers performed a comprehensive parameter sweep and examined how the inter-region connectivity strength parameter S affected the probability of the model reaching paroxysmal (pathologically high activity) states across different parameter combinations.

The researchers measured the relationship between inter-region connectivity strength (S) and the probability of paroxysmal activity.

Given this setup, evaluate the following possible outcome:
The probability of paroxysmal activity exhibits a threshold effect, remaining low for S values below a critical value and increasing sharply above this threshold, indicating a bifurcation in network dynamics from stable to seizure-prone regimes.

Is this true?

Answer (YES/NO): NO